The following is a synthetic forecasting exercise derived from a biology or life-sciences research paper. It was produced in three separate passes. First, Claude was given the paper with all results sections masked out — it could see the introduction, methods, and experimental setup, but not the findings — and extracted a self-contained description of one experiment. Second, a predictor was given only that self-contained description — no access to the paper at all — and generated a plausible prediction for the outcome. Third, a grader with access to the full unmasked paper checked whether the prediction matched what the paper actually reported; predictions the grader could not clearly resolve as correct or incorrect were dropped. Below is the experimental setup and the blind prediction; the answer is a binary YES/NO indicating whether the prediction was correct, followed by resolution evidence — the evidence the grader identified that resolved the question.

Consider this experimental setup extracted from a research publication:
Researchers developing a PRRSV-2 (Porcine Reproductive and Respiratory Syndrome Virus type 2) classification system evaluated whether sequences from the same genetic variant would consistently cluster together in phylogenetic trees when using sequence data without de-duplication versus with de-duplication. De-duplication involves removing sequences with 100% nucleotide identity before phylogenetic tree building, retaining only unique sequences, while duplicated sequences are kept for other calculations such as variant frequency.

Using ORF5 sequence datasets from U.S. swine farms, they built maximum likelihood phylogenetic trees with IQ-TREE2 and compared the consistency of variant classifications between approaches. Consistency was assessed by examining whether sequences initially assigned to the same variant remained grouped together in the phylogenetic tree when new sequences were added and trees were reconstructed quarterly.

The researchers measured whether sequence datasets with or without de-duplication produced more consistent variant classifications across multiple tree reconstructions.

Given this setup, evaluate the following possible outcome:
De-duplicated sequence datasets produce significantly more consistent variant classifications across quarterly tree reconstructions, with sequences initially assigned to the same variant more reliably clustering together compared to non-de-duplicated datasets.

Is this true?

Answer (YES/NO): YES